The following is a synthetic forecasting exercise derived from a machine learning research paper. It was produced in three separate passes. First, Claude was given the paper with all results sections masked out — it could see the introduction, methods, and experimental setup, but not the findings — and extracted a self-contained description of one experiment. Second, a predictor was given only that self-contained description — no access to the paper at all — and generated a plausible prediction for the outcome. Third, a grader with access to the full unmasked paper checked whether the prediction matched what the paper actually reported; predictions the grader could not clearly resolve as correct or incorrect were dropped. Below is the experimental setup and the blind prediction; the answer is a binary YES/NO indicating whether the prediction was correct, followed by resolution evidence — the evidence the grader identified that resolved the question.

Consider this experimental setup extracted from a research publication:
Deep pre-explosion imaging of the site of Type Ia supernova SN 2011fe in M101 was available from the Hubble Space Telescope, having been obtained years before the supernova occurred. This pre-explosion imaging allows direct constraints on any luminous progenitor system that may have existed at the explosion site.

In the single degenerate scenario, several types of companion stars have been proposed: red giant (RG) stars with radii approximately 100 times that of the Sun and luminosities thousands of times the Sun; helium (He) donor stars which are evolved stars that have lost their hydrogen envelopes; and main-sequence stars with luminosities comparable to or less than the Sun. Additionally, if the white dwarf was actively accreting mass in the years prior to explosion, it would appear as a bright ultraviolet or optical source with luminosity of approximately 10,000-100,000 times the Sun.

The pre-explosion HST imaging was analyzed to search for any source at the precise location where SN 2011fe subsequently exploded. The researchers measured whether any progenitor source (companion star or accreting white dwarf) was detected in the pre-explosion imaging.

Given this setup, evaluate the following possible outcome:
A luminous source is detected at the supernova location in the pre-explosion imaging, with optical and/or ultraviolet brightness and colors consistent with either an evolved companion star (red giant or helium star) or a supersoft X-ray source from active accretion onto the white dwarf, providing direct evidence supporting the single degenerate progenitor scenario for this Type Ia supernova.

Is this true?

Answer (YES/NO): NO